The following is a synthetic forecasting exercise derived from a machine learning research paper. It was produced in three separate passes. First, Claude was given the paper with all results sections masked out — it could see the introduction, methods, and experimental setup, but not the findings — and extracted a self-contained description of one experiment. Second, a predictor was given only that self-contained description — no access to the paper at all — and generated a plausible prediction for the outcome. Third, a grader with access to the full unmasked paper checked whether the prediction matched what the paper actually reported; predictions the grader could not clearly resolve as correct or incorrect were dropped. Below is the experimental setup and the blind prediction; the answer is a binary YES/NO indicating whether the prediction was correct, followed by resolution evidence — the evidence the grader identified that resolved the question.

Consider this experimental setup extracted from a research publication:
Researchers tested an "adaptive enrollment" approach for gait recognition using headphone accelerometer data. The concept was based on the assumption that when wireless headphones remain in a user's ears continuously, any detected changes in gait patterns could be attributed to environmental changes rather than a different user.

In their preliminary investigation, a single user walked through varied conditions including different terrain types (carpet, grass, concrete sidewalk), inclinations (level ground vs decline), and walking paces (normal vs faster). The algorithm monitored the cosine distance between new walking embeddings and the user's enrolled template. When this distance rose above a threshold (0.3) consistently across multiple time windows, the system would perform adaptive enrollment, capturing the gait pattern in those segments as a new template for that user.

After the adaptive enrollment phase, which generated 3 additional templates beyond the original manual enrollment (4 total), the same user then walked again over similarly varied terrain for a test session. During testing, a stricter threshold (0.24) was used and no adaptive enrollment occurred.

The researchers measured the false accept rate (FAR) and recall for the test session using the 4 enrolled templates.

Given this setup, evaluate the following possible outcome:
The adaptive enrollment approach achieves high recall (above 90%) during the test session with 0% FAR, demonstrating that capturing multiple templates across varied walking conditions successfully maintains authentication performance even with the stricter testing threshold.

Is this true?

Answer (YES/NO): NO